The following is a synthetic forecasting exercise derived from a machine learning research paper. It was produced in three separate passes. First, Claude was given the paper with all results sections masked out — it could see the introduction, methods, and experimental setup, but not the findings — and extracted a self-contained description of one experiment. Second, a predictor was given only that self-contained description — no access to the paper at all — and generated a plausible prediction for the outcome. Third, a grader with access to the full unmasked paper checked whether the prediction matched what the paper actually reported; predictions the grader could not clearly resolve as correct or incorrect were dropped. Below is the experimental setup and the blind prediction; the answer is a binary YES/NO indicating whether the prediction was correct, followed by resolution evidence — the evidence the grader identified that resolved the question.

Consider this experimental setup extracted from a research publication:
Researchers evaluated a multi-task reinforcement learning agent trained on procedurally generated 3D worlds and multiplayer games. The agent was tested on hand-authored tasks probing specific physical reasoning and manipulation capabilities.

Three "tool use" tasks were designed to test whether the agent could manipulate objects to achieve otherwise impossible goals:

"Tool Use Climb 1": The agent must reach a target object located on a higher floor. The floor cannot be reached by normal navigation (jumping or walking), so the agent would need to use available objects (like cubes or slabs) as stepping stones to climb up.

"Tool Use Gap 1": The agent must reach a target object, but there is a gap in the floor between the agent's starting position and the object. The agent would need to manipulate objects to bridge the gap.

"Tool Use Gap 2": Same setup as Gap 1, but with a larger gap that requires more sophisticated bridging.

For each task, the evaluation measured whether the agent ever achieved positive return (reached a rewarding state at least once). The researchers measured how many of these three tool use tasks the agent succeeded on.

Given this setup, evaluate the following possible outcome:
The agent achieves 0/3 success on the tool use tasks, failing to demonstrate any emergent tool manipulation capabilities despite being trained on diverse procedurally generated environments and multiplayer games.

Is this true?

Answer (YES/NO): NO